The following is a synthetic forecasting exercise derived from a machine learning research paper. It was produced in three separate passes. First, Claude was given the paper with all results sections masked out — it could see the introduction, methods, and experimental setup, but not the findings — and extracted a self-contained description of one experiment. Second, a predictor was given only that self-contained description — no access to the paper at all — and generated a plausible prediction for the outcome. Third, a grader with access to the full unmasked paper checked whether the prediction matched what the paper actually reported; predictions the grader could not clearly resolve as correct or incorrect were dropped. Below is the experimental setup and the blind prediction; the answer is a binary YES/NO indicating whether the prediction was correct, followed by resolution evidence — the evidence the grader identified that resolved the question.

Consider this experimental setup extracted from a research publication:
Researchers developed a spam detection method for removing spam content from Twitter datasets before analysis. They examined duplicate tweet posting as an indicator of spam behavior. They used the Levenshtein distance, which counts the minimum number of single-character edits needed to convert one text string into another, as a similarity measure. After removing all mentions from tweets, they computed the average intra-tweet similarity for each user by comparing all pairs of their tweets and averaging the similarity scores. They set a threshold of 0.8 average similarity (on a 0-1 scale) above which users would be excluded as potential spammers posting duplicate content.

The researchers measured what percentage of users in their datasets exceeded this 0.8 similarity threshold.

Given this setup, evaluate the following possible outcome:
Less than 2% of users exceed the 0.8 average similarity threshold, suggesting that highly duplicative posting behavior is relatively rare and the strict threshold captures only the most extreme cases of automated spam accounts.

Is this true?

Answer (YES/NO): NO